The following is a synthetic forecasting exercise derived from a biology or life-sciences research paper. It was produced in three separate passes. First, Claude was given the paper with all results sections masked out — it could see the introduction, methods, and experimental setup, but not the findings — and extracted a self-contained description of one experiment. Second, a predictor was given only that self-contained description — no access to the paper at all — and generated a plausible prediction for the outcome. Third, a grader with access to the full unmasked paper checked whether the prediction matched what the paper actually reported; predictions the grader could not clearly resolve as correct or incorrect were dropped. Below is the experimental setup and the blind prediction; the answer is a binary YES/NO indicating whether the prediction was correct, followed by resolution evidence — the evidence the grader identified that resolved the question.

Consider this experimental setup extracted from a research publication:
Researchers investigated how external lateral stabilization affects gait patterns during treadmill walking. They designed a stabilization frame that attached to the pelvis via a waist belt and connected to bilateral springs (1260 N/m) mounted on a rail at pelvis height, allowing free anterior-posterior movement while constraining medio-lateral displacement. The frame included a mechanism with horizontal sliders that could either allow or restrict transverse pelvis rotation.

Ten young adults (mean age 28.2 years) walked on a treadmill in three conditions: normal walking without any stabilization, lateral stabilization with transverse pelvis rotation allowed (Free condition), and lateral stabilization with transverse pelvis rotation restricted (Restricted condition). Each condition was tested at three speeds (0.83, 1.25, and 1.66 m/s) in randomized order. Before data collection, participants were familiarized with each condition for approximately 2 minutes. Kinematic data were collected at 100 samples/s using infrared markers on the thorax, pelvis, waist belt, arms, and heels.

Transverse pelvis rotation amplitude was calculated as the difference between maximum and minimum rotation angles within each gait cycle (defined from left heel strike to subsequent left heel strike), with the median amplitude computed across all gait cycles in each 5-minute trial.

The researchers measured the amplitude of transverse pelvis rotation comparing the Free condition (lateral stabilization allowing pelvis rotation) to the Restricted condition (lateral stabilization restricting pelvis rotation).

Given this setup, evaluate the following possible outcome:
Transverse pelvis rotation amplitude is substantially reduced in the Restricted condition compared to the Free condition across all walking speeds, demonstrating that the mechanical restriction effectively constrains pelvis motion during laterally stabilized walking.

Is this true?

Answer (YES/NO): YES